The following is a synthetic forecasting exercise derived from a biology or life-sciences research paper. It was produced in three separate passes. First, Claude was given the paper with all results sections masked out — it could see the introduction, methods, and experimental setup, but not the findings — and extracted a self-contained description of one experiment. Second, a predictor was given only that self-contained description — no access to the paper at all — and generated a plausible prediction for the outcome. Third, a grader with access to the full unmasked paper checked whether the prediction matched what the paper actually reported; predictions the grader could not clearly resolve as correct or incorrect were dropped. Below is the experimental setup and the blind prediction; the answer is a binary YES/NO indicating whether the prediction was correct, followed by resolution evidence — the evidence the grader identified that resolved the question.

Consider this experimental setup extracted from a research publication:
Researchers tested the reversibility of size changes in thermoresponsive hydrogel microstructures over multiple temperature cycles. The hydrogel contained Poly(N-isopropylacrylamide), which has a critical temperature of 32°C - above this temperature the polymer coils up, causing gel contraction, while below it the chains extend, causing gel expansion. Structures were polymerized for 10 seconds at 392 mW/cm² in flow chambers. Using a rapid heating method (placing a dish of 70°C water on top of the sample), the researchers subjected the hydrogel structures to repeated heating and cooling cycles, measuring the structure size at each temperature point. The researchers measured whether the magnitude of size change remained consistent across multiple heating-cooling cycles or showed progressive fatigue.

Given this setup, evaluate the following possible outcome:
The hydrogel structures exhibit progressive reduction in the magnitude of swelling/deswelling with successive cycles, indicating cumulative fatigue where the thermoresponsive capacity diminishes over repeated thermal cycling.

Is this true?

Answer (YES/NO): NO